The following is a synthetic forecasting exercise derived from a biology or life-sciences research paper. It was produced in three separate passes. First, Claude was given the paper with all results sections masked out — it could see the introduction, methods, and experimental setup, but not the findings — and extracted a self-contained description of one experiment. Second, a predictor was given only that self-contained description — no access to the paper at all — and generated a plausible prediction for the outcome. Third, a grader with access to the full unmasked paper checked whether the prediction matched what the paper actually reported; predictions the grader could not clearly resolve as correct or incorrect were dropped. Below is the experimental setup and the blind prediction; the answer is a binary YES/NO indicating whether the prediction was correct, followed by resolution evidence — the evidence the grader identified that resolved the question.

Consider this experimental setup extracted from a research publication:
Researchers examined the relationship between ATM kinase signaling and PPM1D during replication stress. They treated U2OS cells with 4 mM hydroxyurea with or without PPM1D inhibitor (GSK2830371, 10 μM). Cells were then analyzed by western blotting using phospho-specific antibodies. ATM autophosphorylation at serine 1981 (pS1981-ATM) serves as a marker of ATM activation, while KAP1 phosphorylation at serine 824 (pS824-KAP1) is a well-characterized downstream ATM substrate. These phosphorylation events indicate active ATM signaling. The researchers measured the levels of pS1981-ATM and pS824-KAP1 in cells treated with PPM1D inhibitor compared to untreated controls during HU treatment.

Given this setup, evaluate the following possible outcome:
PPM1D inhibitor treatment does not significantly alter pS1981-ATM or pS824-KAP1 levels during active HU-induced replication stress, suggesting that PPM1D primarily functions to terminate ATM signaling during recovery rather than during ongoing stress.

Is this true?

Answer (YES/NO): NO